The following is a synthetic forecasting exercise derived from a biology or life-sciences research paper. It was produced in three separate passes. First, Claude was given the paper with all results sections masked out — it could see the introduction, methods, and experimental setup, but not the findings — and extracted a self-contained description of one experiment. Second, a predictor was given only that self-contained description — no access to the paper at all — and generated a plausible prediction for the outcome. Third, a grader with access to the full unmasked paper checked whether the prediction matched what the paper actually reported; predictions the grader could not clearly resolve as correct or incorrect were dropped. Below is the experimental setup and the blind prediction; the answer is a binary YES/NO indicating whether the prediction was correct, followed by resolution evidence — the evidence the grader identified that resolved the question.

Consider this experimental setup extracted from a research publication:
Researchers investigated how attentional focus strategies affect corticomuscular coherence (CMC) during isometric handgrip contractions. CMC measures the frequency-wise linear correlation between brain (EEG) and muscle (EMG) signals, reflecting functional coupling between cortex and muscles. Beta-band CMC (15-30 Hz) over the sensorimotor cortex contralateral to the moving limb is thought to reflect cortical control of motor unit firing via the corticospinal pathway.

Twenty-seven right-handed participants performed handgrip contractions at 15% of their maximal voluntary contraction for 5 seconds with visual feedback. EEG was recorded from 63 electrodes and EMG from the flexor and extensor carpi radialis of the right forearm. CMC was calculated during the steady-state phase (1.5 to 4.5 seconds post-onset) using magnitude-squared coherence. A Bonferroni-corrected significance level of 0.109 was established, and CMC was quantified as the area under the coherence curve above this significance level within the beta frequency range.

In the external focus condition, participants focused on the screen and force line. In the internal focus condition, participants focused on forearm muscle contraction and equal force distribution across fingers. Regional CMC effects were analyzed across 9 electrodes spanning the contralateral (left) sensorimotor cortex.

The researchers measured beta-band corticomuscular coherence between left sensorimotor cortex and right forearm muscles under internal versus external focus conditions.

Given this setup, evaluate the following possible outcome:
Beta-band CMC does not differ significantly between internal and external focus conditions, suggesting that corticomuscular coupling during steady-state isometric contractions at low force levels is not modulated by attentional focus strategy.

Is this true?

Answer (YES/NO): NO